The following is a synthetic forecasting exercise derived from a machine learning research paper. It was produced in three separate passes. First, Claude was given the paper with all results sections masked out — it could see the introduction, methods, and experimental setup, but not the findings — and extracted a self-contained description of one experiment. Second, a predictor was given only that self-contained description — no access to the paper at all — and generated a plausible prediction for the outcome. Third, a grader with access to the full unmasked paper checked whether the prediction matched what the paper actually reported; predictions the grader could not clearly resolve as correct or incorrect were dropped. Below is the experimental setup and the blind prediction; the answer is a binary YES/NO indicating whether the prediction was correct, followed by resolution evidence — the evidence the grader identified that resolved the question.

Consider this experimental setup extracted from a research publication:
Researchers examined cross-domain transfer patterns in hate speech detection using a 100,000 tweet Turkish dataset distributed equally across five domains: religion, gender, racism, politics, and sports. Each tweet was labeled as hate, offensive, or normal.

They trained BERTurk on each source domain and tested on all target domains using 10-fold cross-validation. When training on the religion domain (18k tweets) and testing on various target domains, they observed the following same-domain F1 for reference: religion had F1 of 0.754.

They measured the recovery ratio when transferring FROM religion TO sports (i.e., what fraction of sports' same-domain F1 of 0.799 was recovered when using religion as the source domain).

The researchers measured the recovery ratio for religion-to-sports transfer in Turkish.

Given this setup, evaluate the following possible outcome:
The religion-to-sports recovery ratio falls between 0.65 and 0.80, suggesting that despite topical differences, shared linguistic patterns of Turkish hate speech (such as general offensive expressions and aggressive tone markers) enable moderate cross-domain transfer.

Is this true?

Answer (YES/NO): NO